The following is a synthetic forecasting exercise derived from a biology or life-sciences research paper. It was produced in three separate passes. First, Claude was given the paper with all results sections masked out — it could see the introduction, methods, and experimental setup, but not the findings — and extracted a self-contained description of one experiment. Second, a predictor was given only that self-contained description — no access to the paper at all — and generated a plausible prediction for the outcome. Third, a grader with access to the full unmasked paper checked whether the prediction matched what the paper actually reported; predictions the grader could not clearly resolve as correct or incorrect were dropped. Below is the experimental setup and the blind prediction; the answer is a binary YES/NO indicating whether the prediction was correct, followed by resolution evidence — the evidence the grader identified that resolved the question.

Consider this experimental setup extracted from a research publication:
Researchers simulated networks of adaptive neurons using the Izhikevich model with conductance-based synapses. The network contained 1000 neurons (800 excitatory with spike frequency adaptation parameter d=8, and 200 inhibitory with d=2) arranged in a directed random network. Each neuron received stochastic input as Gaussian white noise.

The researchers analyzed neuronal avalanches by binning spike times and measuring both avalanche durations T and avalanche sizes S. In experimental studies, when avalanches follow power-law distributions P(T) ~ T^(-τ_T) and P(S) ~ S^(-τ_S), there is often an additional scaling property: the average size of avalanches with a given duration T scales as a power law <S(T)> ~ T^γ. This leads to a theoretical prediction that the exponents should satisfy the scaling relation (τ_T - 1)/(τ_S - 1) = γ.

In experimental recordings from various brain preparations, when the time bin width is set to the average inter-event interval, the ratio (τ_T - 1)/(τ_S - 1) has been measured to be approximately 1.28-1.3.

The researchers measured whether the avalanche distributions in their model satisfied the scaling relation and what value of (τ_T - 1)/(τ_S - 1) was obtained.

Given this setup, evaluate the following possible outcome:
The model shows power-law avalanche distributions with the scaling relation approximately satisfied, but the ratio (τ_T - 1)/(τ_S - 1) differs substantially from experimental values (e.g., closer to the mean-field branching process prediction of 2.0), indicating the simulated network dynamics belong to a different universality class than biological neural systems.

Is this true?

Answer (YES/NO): NO